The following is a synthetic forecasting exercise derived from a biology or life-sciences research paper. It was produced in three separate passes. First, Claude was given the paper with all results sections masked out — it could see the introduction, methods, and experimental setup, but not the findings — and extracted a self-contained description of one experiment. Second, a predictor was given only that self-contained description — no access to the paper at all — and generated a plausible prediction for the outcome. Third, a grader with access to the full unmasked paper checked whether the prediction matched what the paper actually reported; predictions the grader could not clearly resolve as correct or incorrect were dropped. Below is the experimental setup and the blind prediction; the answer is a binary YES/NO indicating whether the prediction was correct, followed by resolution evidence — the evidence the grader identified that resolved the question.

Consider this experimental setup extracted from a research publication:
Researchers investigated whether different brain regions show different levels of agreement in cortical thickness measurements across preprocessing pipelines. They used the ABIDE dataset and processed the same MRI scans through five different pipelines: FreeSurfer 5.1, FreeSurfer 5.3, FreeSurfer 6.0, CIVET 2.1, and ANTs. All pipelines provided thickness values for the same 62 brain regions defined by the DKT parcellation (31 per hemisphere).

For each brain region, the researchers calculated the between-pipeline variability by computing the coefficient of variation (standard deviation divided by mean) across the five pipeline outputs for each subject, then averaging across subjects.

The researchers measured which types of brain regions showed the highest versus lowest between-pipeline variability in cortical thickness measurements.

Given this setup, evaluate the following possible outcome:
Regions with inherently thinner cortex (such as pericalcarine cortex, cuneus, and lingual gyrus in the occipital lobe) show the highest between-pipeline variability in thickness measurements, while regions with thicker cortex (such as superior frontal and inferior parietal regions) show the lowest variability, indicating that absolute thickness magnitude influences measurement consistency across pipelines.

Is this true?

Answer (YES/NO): NO